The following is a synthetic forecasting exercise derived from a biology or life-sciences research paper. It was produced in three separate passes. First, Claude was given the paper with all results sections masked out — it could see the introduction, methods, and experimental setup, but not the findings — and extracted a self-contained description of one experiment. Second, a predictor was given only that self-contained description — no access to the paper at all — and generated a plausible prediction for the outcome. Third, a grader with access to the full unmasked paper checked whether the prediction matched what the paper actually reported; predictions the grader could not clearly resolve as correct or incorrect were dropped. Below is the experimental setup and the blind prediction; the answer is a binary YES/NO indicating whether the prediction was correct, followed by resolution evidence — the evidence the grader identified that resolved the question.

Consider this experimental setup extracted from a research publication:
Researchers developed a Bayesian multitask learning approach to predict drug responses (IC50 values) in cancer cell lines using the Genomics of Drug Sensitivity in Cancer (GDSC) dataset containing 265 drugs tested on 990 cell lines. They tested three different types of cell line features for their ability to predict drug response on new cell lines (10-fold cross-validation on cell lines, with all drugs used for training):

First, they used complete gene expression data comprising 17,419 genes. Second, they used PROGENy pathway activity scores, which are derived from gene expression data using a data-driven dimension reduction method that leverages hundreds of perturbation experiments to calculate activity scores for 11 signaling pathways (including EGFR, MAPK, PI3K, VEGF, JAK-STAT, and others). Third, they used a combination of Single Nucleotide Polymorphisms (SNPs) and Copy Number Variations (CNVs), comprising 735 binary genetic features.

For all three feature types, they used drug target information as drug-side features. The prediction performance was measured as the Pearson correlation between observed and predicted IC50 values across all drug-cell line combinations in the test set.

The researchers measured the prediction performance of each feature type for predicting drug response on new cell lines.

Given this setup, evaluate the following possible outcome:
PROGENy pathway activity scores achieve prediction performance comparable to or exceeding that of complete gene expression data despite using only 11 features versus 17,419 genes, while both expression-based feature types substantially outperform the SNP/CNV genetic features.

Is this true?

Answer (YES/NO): NO